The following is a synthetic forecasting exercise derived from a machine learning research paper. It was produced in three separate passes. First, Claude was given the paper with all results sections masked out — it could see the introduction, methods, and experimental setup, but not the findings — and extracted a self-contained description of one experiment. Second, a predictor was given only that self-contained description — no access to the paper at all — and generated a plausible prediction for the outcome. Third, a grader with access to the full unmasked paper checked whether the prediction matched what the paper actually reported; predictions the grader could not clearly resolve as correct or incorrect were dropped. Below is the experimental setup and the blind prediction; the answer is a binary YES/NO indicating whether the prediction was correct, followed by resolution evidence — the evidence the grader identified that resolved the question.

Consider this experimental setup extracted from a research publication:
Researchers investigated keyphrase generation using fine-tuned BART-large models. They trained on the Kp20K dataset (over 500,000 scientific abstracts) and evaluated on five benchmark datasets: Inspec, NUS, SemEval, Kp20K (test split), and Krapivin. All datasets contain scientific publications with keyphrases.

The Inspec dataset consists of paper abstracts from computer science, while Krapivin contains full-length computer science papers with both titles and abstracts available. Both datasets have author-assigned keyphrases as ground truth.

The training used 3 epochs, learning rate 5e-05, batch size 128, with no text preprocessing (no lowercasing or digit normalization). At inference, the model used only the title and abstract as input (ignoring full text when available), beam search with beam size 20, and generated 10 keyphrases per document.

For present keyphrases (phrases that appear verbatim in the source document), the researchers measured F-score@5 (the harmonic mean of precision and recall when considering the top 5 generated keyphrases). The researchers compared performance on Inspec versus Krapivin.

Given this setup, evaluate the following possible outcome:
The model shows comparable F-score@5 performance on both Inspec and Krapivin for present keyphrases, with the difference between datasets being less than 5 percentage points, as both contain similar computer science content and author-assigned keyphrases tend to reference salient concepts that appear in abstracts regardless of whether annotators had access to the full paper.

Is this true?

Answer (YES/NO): NO